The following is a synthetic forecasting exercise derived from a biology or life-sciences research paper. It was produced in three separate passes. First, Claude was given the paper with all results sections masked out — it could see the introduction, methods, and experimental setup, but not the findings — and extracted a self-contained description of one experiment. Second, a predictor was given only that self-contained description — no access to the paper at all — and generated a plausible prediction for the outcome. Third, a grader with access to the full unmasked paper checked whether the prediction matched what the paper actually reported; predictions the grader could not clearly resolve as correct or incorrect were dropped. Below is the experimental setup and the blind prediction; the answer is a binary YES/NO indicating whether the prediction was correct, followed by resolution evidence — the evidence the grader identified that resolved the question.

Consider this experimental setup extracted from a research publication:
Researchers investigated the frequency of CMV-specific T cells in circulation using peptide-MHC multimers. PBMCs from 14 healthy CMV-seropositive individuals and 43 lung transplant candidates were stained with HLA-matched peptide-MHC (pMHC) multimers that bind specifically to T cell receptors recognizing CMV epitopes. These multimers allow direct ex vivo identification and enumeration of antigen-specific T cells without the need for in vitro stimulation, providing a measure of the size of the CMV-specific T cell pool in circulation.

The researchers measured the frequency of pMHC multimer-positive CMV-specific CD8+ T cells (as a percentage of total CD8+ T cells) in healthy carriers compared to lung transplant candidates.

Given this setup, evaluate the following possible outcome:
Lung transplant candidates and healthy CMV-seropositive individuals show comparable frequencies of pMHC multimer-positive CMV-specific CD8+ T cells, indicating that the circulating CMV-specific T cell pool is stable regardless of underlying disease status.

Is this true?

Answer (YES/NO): YES